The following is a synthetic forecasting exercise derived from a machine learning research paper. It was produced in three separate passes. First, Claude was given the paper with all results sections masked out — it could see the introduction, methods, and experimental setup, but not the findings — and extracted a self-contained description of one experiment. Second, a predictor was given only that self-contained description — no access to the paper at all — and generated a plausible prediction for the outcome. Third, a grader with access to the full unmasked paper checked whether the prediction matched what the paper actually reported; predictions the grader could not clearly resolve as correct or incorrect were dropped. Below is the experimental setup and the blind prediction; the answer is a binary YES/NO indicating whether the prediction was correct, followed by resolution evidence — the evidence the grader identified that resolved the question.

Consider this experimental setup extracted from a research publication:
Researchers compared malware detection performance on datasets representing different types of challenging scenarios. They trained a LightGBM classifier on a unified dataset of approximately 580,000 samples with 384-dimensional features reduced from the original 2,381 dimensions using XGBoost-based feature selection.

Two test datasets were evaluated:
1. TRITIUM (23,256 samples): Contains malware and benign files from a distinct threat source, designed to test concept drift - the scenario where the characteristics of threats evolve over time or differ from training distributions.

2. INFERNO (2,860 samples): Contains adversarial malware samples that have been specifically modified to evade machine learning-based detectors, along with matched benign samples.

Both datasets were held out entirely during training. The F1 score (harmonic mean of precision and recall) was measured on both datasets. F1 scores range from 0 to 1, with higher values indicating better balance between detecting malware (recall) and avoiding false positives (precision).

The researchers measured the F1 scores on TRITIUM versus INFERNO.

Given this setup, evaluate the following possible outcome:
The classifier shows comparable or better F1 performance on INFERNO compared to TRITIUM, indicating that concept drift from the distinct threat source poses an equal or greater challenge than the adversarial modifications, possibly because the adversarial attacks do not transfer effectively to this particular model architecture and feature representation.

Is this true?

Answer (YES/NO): NO